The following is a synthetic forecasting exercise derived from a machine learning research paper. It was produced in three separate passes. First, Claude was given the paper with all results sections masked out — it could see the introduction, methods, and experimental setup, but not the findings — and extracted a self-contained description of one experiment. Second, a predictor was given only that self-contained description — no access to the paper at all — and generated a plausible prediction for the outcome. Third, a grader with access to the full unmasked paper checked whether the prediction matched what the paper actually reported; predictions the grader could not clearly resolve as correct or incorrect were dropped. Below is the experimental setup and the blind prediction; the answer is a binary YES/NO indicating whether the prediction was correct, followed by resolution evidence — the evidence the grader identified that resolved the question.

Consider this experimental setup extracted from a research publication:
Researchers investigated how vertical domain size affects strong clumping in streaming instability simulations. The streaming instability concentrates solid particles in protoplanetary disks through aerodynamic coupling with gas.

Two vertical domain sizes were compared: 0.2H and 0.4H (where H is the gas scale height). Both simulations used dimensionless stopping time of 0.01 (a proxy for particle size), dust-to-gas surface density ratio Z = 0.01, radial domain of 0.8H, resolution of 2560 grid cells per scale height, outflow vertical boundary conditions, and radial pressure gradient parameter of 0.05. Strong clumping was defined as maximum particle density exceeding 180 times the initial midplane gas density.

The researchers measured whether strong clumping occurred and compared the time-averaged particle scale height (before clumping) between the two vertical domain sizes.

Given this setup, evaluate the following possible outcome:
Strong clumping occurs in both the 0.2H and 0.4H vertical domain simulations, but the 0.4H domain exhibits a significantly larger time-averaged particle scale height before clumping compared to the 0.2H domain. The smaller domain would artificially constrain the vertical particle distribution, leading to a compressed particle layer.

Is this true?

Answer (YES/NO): NO